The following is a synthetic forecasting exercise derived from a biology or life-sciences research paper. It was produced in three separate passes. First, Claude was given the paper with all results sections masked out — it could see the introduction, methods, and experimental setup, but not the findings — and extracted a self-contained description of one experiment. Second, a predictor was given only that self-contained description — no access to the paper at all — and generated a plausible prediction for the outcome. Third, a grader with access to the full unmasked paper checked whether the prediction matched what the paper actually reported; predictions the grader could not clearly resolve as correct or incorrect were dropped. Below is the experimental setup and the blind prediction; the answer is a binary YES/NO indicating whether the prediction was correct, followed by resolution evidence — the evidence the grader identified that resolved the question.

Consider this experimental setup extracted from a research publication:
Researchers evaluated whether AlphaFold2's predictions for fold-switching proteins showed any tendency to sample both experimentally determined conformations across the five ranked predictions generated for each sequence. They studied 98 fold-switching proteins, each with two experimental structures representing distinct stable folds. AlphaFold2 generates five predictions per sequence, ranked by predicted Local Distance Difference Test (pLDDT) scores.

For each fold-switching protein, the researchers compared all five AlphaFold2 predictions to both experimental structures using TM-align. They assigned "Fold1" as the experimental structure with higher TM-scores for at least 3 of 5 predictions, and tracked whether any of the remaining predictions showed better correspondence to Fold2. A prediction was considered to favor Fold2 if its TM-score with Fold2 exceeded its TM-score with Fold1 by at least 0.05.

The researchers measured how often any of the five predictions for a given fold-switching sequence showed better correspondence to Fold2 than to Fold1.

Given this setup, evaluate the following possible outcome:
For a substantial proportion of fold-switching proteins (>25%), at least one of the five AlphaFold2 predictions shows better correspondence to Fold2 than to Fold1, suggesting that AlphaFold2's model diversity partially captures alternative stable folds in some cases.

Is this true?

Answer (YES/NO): NO